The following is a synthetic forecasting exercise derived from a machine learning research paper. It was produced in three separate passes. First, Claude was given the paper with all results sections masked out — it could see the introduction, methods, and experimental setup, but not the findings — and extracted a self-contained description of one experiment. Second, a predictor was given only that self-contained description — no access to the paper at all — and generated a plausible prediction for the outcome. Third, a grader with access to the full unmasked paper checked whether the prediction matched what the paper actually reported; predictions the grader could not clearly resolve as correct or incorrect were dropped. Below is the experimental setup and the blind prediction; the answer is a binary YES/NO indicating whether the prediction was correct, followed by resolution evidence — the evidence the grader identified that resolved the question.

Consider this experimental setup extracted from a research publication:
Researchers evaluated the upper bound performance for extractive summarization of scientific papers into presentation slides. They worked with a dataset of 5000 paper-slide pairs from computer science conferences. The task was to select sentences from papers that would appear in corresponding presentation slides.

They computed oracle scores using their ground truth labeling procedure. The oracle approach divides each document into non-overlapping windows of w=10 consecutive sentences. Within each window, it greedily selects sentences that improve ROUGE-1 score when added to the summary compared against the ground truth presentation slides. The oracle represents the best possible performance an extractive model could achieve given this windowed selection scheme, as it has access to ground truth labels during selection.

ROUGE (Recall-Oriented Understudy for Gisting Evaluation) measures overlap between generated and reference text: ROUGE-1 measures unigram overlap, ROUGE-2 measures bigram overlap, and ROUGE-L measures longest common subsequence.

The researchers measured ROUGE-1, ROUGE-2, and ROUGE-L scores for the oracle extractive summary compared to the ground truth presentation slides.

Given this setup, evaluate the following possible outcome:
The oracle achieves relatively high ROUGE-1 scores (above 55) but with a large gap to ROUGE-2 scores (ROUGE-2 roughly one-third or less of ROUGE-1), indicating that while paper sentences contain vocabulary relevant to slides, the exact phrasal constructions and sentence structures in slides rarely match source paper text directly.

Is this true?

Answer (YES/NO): YES